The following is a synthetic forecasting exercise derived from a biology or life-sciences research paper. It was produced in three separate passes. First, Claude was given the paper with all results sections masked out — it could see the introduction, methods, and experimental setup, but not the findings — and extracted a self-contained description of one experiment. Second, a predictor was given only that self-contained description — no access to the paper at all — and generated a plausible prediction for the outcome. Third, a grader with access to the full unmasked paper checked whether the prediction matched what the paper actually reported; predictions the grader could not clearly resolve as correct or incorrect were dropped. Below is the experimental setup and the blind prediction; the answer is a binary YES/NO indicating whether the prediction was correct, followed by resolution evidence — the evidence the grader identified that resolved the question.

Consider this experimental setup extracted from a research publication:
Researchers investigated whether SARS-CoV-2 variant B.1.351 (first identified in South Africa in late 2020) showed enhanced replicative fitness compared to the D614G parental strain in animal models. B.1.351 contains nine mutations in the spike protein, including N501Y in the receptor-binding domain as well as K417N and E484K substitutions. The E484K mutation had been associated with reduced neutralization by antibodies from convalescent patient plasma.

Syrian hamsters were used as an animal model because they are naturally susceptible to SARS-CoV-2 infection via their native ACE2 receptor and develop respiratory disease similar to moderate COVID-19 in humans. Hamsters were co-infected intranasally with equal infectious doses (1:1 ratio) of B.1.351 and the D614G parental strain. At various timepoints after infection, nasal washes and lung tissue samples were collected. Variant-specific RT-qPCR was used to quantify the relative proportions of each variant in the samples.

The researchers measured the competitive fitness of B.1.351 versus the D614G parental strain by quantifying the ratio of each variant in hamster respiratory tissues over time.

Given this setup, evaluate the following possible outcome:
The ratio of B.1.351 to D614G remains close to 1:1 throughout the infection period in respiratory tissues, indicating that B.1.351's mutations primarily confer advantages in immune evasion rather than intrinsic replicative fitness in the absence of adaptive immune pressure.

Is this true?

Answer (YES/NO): NO